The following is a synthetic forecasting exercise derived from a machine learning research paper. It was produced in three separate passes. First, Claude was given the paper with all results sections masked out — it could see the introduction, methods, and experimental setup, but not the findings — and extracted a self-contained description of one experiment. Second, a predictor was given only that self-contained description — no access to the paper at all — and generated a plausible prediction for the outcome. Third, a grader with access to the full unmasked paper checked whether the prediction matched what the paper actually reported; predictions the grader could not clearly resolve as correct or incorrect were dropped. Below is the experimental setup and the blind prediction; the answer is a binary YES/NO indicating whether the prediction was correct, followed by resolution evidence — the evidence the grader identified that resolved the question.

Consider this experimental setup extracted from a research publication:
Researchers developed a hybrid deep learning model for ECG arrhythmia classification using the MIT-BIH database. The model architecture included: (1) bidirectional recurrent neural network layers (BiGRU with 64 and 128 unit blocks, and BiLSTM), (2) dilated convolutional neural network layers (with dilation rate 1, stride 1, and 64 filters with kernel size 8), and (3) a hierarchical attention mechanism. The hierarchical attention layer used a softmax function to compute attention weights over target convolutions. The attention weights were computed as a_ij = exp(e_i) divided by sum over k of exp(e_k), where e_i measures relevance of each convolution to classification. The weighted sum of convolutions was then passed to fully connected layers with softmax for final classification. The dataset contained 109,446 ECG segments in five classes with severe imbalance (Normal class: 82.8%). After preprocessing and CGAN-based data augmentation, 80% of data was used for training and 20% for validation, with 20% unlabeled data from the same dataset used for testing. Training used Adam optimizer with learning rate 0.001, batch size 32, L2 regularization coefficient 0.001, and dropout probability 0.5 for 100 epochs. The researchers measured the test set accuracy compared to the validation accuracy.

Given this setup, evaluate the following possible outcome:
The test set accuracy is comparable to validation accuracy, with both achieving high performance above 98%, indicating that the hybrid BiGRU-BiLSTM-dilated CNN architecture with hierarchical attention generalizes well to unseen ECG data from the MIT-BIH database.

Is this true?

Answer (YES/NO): YES